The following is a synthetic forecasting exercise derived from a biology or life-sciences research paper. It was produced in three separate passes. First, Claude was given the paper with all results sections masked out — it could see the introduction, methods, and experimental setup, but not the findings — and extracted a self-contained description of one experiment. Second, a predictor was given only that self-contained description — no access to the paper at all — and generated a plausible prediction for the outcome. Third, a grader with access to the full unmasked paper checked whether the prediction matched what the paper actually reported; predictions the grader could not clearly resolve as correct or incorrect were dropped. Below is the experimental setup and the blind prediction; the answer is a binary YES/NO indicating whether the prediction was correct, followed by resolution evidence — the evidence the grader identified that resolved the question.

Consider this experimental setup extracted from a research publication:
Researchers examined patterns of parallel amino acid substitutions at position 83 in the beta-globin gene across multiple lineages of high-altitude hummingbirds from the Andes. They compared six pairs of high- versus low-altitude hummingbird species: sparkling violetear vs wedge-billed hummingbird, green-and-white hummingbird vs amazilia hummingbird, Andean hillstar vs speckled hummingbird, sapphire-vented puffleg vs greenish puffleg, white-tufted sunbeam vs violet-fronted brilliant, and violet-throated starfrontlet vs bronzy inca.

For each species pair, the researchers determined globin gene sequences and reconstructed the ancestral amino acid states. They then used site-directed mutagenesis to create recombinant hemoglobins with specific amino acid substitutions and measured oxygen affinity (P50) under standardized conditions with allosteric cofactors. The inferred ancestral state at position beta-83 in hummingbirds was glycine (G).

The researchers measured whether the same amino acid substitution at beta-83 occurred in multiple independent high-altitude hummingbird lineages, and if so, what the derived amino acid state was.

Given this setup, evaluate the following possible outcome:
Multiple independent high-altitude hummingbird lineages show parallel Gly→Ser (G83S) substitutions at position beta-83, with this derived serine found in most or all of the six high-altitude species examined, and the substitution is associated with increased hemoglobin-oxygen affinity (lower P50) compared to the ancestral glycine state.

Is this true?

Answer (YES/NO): YES